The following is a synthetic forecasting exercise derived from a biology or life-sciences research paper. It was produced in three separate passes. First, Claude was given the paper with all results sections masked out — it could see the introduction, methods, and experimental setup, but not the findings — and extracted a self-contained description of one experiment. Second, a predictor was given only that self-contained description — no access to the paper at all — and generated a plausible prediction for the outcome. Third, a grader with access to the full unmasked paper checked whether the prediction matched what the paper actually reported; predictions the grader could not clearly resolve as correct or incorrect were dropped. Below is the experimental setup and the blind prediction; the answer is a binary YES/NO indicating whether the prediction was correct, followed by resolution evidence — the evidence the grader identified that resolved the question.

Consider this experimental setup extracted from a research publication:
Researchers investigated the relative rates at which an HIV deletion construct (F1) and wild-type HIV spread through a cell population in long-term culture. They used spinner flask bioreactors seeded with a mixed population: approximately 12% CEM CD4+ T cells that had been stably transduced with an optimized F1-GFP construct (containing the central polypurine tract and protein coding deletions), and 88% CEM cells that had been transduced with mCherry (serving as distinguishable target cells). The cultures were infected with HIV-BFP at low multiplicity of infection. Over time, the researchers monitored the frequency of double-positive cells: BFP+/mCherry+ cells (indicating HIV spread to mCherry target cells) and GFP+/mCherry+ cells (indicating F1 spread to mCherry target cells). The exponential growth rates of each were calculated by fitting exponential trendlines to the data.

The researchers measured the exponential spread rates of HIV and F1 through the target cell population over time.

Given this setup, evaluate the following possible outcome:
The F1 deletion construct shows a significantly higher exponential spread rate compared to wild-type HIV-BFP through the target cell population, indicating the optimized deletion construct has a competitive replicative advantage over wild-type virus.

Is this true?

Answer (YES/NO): YES